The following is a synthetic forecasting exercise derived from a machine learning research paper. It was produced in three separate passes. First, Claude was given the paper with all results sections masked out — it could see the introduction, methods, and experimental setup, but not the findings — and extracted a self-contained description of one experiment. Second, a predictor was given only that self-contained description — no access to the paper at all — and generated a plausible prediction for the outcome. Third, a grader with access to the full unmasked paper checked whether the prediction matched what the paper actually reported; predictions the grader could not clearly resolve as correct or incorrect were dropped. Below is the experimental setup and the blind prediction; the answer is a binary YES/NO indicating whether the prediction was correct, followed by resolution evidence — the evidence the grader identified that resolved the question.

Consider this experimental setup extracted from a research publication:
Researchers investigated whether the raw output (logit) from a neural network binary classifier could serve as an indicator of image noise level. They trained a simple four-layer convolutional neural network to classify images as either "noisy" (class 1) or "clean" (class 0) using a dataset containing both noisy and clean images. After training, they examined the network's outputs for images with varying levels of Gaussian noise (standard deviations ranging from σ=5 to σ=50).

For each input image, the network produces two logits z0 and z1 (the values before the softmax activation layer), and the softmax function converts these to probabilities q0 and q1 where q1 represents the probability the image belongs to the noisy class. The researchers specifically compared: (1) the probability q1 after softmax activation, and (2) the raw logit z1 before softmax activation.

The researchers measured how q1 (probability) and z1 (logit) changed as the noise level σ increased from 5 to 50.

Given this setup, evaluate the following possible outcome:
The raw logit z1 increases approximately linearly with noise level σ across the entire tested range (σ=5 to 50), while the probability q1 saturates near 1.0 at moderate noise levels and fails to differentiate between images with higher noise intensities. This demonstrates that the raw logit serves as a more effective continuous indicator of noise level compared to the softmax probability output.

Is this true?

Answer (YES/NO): YES